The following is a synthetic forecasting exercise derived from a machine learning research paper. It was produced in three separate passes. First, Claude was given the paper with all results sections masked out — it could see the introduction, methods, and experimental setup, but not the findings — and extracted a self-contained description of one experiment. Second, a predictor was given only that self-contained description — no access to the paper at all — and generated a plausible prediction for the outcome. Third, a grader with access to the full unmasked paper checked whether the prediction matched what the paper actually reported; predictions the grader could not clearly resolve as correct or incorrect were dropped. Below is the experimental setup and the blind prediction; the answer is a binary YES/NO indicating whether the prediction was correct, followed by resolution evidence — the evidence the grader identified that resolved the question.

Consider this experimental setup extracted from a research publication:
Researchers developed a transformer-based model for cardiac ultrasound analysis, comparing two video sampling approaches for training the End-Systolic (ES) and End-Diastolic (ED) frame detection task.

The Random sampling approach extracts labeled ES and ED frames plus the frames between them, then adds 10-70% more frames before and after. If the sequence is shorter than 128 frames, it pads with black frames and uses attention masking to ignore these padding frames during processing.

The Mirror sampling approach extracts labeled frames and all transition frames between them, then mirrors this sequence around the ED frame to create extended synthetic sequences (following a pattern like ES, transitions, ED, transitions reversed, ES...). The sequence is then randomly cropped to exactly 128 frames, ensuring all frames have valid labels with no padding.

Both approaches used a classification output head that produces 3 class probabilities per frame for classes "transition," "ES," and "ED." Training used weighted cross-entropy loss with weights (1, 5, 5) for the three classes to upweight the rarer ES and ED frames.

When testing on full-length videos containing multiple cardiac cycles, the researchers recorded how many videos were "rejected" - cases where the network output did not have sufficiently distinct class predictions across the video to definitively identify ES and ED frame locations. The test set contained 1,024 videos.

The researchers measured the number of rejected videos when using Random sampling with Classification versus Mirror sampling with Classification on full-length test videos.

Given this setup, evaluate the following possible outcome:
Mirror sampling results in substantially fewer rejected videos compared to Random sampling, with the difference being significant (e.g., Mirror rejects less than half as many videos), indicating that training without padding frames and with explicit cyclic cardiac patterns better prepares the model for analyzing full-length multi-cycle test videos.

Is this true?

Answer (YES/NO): NO